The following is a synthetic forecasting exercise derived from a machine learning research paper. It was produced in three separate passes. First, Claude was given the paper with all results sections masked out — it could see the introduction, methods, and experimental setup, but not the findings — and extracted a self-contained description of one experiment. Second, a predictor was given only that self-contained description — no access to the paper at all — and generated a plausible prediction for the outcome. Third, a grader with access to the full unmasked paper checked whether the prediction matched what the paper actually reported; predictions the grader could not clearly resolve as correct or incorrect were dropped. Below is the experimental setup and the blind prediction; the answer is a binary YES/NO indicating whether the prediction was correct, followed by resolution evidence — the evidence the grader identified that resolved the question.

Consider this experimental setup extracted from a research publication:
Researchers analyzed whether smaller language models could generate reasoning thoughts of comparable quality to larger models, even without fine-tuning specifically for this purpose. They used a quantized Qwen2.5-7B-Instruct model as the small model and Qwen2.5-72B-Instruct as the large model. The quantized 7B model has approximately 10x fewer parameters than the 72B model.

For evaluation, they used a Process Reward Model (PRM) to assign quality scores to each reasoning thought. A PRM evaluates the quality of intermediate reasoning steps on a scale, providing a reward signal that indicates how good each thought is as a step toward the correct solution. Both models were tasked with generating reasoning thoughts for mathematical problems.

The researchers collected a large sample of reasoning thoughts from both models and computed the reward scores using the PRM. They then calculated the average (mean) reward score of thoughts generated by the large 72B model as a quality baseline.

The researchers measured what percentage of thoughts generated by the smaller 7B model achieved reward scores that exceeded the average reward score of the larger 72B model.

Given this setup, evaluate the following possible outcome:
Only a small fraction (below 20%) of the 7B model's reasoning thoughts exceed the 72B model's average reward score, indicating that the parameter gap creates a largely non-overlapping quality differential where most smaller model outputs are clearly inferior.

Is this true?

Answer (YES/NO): NO